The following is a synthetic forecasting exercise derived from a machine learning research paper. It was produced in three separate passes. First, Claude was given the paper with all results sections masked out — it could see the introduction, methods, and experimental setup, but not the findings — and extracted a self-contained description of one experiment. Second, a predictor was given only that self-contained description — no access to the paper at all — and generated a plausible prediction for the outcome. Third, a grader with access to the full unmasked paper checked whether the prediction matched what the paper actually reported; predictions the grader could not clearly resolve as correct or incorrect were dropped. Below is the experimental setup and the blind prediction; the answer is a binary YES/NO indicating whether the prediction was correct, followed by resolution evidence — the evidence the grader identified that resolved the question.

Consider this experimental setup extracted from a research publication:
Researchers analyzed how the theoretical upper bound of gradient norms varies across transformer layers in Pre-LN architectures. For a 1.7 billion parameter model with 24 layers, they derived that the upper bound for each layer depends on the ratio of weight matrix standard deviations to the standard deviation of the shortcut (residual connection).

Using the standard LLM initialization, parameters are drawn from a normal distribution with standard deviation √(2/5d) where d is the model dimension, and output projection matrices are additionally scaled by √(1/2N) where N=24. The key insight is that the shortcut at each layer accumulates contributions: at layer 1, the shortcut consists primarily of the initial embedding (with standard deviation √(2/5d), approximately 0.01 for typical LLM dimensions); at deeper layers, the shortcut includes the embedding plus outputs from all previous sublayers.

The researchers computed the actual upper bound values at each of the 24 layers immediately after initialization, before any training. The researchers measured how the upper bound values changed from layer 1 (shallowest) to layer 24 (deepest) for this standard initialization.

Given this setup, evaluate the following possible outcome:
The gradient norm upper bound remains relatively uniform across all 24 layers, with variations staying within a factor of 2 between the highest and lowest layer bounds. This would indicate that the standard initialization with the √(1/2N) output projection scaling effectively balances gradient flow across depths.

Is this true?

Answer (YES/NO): NO